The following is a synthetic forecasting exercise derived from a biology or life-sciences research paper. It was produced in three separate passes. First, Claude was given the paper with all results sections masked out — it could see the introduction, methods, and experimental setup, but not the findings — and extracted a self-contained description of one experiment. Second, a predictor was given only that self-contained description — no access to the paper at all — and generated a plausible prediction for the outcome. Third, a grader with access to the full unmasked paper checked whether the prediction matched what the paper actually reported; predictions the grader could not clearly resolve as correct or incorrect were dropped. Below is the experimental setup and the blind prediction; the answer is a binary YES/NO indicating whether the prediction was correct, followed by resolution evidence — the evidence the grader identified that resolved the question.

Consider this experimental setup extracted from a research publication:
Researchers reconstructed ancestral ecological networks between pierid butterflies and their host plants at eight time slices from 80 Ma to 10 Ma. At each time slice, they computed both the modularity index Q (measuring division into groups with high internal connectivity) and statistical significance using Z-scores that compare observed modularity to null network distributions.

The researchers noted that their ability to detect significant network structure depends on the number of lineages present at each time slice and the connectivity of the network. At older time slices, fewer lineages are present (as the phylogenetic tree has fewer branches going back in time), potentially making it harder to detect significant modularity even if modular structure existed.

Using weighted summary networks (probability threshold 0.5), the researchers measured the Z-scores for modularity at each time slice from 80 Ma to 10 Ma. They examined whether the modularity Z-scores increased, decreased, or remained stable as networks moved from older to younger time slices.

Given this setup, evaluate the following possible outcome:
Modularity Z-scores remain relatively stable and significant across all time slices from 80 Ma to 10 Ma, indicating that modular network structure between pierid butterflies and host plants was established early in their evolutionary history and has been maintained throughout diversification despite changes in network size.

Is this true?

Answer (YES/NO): NO